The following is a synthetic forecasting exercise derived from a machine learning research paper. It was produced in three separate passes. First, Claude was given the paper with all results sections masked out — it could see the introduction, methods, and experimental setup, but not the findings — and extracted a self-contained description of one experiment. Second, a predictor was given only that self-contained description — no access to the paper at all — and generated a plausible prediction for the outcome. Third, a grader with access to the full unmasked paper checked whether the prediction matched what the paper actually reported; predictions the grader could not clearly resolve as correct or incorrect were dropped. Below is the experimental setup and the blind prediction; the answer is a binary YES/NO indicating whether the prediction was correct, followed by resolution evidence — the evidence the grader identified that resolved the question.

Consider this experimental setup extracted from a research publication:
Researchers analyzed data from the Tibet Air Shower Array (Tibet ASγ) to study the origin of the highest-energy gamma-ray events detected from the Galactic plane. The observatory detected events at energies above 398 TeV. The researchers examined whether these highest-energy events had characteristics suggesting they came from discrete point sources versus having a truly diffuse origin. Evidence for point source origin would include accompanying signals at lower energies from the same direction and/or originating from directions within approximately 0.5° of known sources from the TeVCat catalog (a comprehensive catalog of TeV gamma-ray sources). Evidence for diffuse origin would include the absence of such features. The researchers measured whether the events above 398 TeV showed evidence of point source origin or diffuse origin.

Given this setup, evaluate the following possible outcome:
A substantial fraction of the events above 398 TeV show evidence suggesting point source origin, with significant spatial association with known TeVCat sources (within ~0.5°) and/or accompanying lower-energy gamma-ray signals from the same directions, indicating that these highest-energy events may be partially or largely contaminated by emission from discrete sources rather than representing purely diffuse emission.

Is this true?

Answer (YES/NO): NO